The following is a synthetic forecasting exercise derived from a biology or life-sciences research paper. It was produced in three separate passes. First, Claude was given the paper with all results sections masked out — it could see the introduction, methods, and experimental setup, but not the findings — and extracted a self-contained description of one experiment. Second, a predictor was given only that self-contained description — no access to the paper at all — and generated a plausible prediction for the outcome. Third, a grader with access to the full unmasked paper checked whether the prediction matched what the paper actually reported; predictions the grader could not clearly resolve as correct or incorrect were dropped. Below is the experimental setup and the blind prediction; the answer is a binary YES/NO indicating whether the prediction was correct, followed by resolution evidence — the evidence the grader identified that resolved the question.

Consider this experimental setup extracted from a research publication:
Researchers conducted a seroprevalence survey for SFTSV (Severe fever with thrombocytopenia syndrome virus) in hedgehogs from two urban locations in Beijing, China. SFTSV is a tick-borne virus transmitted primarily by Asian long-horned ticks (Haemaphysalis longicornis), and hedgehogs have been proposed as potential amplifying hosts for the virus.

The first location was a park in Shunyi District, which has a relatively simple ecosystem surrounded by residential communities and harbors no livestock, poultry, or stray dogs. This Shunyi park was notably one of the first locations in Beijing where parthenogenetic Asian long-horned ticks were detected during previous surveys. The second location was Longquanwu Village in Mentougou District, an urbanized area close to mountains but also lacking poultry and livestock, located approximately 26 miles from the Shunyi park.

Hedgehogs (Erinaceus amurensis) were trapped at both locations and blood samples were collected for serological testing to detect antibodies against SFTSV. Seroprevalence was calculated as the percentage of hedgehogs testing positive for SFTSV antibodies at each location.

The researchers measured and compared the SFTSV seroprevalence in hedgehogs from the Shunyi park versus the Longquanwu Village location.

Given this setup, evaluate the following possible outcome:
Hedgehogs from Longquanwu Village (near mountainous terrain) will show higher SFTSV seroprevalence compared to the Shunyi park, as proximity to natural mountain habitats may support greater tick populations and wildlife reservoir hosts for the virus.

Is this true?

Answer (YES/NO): YES